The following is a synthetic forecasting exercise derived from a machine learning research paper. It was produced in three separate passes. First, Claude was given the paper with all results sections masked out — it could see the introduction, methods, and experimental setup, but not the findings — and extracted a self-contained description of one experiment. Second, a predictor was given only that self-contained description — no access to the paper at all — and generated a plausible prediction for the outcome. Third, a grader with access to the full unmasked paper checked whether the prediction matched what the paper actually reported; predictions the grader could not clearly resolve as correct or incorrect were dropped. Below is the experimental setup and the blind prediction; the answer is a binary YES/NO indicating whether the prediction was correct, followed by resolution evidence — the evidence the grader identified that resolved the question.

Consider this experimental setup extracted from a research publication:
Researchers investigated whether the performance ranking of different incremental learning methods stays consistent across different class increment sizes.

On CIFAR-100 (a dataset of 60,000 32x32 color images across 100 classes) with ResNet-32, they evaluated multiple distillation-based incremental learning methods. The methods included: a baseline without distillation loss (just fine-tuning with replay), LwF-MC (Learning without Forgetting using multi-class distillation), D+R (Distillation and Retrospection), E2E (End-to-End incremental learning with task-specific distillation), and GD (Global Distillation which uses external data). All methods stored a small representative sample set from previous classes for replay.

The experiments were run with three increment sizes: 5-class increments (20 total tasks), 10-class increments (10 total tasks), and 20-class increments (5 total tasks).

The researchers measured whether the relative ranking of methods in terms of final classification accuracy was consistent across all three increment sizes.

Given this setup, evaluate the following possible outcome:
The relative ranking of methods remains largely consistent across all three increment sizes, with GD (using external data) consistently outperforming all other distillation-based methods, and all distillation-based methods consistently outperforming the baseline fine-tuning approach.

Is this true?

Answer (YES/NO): YES